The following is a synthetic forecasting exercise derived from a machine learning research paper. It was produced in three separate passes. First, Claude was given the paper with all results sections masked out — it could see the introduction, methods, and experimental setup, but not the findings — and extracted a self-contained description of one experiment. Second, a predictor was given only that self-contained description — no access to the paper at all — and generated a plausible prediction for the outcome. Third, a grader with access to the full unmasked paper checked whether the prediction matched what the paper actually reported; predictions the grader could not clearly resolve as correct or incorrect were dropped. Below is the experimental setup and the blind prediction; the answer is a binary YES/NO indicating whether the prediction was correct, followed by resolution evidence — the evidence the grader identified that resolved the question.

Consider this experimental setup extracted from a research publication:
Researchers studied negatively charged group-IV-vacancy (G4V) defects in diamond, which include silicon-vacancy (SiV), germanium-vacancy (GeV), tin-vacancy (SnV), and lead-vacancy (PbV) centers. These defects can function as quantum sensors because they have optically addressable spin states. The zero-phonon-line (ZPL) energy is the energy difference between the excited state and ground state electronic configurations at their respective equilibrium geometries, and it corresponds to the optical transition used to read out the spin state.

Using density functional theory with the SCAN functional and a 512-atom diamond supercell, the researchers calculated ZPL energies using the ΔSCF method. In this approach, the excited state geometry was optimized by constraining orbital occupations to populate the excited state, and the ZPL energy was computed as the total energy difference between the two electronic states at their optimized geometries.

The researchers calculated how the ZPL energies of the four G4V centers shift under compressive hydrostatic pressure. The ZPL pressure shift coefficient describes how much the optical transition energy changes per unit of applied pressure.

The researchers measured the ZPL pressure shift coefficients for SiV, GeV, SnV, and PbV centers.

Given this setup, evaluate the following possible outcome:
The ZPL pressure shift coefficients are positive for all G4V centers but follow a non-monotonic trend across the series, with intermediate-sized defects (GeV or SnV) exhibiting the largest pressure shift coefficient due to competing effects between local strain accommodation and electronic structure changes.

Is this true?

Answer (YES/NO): NO